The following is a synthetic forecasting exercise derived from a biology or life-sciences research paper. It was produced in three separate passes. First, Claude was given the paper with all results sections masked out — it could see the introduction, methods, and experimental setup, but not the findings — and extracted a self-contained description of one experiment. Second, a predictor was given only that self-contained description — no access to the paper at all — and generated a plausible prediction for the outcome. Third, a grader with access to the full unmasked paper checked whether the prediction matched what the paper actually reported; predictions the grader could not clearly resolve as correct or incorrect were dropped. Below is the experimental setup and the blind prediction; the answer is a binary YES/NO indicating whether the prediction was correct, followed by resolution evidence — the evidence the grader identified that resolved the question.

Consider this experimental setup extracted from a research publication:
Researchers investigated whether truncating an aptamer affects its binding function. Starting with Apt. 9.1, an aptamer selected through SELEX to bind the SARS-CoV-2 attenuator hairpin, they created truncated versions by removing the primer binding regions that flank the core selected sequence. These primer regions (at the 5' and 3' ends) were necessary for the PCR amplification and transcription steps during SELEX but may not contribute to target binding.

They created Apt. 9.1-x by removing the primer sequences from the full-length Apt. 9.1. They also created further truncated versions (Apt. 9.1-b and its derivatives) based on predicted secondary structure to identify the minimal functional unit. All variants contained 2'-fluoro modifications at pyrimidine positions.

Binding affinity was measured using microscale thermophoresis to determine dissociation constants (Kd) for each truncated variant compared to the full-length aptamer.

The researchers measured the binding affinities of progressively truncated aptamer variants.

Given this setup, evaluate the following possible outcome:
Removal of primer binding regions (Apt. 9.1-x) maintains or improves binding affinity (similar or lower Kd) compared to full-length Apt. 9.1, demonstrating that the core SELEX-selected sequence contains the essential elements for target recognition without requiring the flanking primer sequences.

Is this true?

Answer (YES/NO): NO